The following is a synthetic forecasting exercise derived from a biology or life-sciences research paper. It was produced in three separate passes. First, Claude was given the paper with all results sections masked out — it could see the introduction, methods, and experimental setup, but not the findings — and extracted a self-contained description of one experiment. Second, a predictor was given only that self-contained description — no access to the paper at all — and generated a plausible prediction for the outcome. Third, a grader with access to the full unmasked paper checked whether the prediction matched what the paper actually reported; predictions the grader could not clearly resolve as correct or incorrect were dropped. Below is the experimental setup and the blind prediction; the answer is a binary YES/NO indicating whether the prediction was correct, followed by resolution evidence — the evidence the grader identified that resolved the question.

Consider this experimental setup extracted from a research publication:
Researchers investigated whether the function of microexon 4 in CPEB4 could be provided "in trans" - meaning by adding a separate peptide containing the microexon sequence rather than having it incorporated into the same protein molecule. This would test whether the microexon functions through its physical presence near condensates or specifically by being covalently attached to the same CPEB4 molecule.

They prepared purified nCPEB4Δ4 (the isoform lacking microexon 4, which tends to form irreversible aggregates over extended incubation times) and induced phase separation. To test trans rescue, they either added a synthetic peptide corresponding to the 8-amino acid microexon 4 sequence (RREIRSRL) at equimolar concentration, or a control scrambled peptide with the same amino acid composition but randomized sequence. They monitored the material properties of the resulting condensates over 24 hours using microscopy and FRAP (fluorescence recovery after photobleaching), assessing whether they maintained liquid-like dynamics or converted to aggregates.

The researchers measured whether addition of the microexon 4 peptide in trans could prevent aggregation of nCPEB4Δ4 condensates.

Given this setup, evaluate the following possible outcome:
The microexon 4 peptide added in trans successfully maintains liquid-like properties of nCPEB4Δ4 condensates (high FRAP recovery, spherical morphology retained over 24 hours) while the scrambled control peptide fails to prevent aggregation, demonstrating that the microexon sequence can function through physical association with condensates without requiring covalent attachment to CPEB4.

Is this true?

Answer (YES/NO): NO